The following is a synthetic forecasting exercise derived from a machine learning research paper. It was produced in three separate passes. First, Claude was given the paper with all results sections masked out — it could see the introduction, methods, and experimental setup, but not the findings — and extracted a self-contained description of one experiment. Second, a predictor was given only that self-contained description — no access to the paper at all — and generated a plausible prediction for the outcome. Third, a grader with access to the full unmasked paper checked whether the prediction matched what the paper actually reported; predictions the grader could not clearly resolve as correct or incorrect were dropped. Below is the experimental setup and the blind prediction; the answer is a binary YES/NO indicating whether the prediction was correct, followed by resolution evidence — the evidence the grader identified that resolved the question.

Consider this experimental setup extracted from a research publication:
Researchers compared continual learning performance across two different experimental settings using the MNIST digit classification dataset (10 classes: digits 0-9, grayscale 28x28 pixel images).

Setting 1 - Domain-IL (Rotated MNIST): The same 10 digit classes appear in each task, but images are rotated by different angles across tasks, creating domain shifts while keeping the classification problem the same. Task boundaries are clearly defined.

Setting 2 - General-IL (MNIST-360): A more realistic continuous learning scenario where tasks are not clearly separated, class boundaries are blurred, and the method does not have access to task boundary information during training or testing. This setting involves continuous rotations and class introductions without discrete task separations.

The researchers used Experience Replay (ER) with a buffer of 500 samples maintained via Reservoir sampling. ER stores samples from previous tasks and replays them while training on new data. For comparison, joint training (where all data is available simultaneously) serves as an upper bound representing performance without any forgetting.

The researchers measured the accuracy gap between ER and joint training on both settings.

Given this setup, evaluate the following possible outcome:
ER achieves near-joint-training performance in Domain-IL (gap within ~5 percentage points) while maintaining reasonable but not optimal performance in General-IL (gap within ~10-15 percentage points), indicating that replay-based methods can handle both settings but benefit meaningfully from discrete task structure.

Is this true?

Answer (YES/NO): NO